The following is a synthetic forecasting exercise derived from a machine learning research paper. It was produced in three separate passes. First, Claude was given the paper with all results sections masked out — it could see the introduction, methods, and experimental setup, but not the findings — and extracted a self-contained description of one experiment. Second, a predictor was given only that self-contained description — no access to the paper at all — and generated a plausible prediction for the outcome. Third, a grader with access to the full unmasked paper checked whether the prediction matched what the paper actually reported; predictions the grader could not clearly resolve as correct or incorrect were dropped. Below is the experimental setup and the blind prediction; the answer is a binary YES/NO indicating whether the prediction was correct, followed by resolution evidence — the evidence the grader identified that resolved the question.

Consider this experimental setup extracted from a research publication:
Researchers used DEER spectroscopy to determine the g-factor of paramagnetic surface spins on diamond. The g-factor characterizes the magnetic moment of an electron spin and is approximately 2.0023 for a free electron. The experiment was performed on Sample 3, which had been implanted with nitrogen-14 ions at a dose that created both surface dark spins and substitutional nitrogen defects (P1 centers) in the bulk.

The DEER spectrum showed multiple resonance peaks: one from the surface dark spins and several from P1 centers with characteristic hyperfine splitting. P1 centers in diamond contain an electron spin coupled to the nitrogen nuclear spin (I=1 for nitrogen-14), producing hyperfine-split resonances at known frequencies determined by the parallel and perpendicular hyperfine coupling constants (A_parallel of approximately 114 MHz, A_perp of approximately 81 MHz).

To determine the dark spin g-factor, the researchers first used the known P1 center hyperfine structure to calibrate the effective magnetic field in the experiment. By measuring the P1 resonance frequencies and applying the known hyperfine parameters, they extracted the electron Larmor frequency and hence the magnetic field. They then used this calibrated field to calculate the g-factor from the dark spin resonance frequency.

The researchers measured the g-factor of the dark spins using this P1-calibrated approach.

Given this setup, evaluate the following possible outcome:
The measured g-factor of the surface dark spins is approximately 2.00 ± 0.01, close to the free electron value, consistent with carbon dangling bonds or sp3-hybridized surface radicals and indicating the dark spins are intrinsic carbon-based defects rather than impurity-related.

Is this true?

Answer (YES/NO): NO